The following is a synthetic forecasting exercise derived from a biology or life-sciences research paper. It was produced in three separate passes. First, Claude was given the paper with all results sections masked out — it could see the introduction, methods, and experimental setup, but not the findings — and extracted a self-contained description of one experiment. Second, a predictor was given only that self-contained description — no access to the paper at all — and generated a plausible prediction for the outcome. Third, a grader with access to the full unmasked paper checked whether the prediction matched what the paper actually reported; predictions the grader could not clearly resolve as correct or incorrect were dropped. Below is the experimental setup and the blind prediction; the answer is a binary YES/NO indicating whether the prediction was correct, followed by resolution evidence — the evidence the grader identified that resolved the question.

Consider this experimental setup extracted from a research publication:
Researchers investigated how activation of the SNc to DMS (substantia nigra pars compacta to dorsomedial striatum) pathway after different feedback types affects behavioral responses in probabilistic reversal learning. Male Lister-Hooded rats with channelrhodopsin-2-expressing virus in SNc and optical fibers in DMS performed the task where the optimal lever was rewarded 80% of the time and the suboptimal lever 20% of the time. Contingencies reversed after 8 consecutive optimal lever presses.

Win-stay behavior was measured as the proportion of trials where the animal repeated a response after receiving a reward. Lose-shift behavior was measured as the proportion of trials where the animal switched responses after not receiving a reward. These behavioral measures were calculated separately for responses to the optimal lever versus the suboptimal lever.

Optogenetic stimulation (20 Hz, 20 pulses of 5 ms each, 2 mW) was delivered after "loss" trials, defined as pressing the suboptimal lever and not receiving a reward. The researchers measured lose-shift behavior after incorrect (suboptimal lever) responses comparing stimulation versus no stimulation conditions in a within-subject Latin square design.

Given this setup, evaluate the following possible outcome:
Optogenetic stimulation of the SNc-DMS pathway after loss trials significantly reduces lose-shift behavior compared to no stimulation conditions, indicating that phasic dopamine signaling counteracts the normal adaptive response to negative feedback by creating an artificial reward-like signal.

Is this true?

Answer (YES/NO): NO